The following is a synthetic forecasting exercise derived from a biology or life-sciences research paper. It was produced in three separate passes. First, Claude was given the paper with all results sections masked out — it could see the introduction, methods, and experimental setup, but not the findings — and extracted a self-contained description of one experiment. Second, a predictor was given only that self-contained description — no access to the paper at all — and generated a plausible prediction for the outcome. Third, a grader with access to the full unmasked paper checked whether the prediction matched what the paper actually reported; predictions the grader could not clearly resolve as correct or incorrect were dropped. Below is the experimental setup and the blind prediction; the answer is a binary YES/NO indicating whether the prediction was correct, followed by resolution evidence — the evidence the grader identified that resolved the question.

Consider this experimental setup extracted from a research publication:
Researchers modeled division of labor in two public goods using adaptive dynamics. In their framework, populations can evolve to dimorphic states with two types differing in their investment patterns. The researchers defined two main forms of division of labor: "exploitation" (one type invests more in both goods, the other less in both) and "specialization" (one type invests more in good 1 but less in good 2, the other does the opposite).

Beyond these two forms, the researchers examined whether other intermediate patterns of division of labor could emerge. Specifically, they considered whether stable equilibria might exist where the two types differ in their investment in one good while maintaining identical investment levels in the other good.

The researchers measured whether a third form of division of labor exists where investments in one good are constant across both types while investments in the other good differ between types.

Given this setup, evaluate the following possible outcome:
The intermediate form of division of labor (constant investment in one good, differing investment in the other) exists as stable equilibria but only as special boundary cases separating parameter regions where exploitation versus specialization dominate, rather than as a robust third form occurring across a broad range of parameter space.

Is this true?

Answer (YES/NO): NO